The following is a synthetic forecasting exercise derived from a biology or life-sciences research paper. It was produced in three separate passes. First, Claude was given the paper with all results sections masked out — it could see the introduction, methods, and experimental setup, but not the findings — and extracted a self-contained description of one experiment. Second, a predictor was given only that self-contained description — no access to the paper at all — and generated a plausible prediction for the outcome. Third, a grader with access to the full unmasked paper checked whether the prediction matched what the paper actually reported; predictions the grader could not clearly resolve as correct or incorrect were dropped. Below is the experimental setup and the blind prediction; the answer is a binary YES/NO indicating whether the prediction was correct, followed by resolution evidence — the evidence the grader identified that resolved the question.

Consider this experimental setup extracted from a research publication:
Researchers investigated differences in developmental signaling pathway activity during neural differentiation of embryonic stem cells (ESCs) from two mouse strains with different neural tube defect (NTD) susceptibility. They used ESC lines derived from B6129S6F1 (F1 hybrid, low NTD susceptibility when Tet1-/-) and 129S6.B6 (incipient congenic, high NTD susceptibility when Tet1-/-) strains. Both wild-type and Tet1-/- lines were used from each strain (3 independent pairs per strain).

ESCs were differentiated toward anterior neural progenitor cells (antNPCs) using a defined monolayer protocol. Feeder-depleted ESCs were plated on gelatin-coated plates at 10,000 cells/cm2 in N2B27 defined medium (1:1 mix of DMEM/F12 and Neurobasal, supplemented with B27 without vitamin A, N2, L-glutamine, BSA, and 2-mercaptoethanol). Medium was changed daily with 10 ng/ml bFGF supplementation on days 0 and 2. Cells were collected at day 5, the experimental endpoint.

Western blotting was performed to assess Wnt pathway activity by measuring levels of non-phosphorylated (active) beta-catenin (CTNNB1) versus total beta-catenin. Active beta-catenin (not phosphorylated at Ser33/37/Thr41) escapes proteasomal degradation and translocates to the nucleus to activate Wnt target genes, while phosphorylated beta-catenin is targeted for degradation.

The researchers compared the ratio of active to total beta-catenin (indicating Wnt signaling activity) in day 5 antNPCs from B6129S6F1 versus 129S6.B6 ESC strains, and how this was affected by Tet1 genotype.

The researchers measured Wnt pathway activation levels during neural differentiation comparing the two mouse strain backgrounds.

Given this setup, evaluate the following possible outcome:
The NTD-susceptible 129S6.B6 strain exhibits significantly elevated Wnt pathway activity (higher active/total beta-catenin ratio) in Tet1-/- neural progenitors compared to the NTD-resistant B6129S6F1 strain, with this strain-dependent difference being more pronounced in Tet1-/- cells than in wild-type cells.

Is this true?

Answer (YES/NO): NO